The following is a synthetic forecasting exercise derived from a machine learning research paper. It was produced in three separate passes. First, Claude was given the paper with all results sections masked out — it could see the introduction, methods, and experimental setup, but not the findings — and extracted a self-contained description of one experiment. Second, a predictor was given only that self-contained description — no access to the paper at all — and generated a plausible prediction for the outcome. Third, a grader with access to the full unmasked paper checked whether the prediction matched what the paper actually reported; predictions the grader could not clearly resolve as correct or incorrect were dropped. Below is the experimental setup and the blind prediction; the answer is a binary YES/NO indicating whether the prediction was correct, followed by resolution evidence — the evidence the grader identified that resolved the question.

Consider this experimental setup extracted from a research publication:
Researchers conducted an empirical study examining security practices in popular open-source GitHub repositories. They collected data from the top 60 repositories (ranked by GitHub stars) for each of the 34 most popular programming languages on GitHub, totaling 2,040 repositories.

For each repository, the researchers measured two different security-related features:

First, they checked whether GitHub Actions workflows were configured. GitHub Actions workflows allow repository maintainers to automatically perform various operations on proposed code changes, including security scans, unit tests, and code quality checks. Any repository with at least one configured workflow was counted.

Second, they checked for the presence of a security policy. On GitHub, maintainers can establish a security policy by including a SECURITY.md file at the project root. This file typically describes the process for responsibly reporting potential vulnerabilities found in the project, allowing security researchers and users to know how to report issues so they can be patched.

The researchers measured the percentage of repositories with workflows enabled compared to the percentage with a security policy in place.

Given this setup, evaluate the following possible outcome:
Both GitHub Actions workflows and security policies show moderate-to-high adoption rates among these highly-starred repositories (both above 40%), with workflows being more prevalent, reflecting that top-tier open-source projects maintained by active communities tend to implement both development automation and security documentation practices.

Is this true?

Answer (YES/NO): NO